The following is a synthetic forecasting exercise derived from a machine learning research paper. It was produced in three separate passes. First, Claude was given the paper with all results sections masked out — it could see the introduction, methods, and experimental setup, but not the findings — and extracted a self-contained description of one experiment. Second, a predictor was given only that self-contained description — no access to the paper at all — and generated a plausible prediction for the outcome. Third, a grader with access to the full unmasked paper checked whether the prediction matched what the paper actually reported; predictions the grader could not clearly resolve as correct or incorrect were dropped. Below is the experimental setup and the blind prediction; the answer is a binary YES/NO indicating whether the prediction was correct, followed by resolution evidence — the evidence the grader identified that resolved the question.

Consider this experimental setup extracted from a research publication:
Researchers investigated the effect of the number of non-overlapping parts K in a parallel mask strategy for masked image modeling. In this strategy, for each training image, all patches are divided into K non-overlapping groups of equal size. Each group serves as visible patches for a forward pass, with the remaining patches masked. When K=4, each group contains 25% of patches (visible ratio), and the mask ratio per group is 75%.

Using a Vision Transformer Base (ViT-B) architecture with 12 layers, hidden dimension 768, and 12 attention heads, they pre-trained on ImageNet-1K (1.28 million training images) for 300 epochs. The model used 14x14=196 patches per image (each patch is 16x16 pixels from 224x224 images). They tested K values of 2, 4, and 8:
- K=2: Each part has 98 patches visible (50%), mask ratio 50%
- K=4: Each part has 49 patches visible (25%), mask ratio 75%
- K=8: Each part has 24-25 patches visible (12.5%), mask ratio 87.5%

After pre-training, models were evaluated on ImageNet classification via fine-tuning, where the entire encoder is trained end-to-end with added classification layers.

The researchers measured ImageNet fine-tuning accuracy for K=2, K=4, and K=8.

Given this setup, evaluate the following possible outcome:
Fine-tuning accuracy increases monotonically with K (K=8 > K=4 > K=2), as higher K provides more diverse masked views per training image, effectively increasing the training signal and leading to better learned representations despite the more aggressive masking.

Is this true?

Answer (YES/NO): NO